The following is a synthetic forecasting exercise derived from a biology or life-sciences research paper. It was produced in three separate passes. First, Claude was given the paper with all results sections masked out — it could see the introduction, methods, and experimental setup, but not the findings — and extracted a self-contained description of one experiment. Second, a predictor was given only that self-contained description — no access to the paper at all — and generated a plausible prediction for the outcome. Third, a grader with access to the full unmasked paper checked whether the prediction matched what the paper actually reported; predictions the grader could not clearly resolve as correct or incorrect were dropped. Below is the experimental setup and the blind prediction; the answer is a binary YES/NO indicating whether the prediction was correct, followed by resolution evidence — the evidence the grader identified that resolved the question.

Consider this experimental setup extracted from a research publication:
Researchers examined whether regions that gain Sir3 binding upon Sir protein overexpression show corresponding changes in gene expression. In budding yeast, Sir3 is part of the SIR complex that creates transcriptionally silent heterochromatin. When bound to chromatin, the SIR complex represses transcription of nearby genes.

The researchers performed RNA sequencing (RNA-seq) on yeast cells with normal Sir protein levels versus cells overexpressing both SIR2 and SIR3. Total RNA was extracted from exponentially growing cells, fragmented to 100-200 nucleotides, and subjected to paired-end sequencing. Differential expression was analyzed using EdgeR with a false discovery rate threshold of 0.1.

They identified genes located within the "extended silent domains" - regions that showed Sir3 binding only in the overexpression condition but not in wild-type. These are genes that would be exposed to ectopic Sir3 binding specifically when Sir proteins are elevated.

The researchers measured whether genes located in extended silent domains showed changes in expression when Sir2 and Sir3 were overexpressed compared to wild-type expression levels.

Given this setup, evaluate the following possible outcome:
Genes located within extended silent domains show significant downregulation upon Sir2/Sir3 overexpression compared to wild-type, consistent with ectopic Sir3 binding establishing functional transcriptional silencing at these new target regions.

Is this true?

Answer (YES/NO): YES